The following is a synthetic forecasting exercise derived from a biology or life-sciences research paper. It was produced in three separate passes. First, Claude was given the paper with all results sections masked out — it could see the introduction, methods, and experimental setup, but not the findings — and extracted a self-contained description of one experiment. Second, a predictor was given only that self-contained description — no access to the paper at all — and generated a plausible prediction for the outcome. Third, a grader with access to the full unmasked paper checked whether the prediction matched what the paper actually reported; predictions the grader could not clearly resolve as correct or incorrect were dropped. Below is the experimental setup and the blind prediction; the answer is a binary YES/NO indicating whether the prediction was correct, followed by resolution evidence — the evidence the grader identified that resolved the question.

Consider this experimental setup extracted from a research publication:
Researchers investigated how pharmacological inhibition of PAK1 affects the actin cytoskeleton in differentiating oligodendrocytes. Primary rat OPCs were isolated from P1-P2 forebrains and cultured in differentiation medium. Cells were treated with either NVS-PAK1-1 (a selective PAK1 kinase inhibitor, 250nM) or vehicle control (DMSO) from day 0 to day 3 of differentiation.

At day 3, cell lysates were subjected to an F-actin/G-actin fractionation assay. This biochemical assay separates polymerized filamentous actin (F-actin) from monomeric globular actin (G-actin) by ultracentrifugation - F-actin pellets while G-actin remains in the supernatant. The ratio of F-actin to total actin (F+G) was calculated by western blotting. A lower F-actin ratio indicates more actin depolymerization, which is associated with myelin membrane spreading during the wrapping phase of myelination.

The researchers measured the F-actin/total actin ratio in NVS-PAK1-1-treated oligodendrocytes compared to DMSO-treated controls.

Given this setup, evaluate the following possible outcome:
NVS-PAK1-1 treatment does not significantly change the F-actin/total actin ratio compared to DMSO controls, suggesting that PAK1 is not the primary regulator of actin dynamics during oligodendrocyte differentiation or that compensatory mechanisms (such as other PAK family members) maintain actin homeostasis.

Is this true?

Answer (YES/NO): NO